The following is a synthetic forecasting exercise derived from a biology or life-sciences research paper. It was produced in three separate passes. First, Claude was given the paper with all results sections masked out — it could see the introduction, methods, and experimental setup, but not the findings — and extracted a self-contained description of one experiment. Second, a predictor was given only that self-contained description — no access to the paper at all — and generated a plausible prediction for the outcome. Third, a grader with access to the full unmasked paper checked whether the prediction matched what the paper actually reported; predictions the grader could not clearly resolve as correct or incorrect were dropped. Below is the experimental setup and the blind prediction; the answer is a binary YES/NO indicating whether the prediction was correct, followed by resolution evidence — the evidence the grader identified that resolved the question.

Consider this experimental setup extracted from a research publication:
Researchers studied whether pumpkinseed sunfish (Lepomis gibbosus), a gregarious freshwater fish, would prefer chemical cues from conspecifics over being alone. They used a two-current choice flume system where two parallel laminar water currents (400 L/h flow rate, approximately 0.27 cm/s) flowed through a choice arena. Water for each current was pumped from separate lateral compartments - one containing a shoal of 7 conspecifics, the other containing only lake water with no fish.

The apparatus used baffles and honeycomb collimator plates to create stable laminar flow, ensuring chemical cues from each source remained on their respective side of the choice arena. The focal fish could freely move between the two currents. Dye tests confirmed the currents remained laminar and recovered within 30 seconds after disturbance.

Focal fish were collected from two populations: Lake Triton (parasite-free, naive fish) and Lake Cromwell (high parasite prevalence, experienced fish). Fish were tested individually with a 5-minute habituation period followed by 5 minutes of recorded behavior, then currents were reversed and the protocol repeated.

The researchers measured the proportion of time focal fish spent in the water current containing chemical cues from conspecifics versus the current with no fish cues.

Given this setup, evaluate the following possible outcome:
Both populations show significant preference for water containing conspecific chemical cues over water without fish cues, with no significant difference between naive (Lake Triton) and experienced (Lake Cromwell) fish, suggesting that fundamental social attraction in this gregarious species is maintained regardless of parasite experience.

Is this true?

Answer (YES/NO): NO